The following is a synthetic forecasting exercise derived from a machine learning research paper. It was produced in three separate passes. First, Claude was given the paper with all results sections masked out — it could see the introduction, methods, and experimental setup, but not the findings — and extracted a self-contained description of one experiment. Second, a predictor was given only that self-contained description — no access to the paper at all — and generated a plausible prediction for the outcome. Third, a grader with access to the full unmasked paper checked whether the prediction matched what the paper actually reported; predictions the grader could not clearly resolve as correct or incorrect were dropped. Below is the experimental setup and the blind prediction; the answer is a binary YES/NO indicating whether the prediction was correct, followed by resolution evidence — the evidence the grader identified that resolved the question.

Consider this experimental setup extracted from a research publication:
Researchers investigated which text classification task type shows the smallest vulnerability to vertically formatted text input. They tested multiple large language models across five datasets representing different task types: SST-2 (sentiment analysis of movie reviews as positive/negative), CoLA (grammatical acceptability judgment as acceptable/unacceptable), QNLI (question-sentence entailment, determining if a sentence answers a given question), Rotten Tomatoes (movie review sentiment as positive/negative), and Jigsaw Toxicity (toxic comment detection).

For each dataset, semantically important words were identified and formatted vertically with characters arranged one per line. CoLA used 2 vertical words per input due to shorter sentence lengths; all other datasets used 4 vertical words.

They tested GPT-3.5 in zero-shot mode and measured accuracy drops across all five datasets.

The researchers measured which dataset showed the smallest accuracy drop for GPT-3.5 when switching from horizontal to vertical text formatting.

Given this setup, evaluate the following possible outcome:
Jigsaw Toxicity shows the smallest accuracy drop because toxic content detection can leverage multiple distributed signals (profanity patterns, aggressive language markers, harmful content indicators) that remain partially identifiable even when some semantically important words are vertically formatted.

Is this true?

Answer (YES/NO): NO